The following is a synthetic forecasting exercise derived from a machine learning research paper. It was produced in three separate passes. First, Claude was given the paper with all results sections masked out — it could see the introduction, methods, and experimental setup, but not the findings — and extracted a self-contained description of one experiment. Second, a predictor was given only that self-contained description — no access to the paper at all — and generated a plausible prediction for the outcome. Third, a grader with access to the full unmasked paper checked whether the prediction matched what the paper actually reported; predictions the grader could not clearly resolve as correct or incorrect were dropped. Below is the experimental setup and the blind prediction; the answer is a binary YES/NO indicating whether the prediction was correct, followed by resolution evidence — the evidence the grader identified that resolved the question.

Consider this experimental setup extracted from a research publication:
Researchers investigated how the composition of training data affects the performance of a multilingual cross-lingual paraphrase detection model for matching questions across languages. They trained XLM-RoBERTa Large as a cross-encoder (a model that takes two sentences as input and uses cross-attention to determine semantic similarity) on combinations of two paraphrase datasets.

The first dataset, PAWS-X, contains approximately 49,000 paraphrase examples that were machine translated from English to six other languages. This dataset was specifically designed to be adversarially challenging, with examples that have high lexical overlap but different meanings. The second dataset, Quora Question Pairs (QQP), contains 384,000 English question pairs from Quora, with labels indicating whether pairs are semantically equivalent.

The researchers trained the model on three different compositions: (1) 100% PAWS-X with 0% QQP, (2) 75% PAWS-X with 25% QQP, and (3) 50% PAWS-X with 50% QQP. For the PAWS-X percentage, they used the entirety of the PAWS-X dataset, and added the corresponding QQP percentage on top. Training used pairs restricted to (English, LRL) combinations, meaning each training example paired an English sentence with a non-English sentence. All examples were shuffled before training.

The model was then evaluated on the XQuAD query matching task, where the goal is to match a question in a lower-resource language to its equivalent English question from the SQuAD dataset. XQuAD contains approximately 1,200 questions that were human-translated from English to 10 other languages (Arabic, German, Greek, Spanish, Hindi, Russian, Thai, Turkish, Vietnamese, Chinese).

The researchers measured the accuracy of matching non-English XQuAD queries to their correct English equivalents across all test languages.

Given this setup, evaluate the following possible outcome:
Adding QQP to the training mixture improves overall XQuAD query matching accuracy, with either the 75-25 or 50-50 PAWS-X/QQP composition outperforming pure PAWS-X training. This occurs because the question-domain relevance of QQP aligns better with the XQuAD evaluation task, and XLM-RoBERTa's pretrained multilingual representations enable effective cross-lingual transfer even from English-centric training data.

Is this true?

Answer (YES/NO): YES